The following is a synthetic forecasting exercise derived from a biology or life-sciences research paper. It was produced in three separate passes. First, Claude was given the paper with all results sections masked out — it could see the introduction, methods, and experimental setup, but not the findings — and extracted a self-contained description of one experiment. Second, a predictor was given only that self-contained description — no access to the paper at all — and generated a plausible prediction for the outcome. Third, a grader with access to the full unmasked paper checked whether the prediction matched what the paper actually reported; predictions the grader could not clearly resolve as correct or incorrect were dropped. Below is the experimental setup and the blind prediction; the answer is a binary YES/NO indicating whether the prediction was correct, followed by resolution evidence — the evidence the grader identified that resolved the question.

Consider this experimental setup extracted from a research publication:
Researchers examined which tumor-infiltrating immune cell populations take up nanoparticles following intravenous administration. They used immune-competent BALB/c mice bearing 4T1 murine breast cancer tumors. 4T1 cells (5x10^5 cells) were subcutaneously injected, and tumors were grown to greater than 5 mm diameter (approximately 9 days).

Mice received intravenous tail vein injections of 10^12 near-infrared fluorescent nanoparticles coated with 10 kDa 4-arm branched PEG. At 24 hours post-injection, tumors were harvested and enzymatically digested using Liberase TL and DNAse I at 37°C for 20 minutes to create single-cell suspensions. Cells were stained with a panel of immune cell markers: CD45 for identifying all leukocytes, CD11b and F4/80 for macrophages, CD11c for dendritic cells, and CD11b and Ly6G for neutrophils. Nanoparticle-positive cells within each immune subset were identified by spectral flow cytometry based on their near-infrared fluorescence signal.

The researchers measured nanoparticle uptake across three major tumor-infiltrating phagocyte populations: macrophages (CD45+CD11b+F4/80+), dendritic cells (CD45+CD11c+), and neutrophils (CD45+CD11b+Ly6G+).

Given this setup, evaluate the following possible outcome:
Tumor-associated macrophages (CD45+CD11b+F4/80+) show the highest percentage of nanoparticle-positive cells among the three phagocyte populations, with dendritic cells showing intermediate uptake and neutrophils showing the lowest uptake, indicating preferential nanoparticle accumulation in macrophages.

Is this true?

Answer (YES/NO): YES